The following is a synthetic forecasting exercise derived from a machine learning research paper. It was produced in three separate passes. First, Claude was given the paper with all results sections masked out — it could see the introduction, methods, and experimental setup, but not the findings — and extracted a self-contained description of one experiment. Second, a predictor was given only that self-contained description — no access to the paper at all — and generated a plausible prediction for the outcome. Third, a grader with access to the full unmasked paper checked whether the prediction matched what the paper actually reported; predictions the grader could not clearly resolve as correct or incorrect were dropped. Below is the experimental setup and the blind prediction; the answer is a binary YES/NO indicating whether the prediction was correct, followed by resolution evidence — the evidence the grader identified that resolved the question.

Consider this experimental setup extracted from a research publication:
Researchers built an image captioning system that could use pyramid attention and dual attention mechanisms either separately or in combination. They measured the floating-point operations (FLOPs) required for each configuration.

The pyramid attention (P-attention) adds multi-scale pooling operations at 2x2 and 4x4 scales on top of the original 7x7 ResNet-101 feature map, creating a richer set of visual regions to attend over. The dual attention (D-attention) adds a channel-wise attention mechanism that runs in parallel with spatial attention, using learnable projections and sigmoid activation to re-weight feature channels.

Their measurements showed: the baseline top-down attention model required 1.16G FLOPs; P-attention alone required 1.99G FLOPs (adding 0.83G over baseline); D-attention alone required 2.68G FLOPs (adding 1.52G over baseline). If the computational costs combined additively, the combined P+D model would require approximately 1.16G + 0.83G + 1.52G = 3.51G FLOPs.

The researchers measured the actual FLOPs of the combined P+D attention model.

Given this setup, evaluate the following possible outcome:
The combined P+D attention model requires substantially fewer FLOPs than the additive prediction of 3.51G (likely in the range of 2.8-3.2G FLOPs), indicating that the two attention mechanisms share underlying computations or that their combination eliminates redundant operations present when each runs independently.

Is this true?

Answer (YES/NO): NO